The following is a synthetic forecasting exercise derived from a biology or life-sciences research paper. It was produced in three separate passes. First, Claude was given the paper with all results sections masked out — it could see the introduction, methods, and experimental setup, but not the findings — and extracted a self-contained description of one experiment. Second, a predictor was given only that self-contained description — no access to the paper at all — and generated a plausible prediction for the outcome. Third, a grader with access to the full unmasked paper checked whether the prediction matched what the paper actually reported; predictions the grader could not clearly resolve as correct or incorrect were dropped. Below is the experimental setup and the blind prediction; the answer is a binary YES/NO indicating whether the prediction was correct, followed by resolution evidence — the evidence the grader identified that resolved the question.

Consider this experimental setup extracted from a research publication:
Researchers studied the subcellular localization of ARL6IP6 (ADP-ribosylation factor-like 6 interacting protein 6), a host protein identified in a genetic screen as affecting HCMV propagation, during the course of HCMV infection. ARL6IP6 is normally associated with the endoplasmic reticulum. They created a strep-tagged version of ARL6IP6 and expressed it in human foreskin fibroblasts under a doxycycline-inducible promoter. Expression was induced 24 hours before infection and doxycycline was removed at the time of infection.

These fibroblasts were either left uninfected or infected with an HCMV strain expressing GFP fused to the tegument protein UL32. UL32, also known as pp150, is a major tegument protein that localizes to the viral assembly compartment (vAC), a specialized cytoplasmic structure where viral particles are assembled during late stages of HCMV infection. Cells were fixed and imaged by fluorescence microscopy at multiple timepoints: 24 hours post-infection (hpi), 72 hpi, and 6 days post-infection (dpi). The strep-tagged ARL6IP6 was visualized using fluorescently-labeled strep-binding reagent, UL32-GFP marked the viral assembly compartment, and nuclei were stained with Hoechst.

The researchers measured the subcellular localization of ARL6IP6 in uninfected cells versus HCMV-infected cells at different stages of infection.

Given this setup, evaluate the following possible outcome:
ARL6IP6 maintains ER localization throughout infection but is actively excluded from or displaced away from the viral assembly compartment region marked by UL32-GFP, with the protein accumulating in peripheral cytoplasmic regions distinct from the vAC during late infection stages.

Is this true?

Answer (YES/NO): NO